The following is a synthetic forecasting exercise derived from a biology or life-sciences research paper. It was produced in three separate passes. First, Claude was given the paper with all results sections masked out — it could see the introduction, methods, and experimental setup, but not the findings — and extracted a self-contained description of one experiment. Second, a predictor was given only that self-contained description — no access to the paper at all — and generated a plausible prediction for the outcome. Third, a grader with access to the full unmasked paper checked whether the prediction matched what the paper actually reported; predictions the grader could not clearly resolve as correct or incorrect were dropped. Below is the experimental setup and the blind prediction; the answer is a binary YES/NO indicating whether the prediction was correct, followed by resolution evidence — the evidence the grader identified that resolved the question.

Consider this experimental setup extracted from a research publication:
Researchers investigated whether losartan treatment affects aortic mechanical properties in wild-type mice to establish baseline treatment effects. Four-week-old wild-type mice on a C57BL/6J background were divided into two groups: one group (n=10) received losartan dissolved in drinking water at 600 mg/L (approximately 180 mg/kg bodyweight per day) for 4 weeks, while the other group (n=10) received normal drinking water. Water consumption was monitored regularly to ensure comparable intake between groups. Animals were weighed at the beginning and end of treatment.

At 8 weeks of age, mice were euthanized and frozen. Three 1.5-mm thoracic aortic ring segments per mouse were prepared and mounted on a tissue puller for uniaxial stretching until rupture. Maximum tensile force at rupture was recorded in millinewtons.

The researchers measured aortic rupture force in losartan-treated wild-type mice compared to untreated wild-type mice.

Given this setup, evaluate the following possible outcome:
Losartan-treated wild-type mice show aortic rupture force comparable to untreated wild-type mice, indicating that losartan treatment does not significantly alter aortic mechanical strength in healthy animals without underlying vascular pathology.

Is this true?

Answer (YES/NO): YES